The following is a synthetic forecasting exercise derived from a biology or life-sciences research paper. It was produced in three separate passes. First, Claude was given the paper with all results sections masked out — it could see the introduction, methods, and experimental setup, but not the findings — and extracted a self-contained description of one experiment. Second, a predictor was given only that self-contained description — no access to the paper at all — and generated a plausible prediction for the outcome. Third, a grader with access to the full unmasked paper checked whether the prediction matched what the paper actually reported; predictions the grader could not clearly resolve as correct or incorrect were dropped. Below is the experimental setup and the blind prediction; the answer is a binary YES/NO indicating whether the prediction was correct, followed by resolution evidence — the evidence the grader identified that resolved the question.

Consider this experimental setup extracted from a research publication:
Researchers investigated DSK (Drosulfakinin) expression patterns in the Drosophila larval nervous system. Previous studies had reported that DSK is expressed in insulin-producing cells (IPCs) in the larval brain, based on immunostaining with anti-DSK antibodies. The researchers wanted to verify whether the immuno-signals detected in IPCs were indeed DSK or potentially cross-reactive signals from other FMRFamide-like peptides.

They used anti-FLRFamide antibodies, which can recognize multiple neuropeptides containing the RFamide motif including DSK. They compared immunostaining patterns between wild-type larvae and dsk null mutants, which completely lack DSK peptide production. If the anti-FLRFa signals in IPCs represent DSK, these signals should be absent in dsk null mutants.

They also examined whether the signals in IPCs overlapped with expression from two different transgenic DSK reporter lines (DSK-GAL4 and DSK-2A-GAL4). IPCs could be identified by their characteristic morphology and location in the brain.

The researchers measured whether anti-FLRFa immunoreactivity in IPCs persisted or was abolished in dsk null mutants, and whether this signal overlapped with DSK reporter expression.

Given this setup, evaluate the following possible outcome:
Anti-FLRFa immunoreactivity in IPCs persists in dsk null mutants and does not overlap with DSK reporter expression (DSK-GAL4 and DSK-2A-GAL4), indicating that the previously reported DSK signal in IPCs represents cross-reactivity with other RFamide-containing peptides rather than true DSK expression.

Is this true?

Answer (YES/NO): YES